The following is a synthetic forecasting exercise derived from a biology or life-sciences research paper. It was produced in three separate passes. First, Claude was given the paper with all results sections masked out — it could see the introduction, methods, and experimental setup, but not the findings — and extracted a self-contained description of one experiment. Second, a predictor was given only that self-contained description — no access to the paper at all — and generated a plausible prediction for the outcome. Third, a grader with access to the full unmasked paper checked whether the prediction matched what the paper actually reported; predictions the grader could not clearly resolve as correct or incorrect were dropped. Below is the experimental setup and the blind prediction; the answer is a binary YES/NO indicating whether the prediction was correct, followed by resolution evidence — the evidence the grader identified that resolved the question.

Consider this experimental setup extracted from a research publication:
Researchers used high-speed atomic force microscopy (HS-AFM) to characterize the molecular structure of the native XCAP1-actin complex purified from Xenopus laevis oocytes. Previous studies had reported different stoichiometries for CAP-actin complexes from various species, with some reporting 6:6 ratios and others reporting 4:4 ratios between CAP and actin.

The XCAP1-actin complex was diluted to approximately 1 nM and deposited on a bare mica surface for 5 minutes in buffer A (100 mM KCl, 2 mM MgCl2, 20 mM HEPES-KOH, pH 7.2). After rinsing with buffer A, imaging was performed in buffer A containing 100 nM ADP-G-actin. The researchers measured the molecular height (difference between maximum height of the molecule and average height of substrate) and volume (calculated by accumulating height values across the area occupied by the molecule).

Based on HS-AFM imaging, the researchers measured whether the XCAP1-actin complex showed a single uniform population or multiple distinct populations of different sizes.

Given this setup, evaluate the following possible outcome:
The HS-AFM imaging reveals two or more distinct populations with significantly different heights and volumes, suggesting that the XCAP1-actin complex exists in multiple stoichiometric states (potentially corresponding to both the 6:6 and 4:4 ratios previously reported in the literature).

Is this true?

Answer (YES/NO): NO